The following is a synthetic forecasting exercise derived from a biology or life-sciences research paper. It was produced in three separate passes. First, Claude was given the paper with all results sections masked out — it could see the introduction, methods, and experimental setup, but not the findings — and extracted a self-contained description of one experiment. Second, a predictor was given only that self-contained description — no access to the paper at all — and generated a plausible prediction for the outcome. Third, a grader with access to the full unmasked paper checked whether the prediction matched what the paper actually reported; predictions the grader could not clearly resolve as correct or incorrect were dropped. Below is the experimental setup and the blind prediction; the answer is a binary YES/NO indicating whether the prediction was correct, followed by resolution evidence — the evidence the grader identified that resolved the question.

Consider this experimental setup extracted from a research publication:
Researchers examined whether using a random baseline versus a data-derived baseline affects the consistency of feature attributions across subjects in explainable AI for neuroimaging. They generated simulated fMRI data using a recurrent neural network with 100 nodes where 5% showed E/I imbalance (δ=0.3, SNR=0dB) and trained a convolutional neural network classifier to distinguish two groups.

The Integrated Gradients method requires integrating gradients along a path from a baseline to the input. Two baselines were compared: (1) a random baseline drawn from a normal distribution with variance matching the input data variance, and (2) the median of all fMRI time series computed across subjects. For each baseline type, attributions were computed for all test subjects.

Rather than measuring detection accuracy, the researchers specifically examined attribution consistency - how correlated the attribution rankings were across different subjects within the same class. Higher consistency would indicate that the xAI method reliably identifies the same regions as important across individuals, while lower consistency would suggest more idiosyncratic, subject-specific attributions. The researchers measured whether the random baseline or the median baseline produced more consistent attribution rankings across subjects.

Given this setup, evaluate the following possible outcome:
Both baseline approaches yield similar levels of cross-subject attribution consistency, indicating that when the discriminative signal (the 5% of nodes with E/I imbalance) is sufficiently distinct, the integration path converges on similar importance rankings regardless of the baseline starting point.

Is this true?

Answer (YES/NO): YES